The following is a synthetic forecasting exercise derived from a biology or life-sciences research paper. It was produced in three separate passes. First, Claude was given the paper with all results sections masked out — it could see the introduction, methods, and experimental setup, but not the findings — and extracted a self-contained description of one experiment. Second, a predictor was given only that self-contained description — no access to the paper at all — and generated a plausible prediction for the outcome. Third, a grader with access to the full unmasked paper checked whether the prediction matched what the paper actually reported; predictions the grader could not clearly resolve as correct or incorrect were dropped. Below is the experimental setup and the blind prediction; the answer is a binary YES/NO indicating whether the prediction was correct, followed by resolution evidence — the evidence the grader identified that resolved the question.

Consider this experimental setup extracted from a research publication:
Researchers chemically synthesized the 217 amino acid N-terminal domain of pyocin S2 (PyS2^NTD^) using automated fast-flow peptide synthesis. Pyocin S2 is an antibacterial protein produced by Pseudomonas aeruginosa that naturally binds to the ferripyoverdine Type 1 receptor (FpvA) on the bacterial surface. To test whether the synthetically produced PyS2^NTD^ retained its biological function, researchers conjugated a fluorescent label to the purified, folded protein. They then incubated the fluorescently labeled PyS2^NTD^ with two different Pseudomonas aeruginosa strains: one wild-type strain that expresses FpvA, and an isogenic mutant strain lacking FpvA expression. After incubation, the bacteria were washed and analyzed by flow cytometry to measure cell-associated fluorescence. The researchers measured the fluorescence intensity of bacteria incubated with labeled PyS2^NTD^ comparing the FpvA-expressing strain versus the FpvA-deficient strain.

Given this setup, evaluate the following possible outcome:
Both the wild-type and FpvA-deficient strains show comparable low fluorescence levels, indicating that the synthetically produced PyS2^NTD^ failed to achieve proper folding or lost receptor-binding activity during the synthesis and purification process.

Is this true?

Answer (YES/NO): NO